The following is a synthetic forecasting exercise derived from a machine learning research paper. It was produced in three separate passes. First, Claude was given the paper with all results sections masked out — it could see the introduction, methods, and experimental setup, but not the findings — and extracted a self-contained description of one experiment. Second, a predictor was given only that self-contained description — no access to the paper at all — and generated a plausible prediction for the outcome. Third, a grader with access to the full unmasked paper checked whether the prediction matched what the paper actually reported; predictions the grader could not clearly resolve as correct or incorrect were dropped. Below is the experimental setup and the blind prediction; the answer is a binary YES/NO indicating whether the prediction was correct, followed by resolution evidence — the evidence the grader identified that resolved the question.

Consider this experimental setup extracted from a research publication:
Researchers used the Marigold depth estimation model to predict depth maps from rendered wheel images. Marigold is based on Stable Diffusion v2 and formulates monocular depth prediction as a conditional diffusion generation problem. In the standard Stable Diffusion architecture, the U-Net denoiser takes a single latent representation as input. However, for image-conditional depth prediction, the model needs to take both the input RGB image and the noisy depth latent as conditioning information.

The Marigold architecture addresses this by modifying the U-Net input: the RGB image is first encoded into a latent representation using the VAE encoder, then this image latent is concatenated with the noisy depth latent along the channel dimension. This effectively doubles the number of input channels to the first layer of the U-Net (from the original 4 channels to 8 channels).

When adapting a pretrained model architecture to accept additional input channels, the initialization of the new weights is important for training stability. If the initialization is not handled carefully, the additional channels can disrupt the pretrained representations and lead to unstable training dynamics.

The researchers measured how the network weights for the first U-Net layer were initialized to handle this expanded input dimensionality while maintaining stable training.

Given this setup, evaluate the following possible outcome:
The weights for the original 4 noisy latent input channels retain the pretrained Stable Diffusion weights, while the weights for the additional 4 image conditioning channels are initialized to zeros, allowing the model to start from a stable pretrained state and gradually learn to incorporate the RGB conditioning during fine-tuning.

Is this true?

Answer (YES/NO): NO